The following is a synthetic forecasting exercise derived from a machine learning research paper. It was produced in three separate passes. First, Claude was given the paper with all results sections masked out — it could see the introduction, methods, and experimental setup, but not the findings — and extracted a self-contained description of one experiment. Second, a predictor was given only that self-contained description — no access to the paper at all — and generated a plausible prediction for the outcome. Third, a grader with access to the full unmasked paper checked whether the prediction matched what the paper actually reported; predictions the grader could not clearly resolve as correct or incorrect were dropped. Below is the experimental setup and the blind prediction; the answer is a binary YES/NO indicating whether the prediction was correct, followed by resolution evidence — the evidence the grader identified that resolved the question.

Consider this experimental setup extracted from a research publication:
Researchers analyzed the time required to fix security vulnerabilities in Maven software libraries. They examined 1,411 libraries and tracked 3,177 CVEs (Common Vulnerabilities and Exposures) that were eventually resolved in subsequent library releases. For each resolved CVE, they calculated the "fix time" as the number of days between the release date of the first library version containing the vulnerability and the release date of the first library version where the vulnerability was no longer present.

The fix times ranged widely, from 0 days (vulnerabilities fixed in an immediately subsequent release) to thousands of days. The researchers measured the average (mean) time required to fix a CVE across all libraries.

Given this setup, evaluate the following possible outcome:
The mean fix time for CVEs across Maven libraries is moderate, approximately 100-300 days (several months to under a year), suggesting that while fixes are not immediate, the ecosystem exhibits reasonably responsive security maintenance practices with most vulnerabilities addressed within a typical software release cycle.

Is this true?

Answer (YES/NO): NO